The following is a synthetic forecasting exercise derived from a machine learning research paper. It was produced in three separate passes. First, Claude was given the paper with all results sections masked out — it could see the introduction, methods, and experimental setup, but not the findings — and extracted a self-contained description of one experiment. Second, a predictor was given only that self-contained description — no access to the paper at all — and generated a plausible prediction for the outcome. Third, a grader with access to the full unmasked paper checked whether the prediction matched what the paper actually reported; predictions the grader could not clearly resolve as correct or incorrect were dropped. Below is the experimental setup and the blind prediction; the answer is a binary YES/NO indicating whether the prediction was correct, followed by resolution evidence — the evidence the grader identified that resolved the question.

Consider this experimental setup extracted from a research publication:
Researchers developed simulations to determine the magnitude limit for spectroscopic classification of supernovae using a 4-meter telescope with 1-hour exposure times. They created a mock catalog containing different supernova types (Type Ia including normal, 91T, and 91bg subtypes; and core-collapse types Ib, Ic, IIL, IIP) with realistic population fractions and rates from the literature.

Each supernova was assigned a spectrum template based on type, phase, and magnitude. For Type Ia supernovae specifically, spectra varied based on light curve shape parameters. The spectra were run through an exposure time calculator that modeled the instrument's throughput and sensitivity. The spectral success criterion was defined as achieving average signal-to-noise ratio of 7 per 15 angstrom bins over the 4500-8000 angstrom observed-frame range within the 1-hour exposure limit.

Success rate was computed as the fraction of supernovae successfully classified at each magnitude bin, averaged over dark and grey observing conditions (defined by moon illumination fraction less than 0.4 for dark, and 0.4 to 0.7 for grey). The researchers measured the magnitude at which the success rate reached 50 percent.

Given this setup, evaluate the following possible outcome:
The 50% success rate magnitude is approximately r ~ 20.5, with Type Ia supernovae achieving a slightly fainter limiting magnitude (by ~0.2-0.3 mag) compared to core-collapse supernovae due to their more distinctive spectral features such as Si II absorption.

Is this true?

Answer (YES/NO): NO